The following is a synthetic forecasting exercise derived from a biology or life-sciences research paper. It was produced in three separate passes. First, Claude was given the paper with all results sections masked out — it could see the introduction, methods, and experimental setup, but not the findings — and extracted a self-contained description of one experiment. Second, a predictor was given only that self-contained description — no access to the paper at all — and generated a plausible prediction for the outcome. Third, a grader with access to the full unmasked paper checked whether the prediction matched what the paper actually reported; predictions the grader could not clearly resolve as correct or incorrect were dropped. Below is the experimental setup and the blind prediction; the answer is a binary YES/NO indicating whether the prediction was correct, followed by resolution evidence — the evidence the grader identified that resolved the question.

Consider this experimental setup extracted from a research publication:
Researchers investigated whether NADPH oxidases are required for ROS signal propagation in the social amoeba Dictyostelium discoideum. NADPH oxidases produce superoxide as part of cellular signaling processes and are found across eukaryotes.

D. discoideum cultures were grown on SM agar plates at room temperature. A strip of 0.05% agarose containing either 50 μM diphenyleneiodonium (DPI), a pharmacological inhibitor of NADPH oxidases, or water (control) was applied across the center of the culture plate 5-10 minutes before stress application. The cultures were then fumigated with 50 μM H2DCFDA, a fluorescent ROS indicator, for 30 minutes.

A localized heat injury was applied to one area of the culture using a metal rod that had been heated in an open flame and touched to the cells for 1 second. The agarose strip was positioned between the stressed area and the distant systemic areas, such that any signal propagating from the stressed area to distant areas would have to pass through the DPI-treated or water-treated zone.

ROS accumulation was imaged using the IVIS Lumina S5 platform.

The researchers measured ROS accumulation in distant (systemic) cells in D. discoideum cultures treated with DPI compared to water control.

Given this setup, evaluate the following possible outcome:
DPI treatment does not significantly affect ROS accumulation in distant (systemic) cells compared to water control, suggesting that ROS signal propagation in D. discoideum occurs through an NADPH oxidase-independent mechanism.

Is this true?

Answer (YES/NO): NO